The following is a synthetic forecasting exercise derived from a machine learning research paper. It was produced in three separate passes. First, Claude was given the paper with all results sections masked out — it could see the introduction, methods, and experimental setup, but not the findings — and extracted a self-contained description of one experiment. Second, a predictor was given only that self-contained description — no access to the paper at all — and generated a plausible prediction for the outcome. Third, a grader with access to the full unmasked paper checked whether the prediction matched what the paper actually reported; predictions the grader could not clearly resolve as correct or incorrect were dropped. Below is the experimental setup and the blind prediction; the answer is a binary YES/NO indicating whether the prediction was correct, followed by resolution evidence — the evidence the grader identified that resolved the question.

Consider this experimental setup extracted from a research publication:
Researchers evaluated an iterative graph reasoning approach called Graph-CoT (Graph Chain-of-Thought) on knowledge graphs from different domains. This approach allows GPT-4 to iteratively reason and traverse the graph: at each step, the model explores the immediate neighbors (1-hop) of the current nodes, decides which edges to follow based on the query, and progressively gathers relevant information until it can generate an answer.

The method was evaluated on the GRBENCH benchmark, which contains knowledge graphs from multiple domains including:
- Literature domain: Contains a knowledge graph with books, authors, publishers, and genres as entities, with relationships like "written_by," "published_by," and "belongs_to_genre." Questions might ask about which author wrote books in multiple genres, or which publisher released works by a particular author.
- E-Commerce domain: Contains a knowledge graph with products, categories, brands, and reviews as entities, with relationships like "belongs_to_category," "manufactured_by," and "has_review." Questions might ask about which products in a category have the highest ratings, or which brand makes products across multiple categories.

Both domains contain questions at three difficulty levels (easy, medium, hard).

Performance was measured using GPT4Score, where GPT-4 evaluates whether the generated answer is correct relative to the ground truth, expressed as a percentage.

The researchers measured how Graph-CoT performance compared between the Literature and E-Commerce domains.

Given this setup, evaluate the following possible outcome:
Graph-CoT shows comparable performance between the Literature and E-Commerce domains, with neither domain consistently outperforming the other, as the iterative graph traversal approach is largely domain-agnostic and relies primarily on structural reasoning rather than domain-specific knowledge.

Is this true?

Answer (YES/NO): NO